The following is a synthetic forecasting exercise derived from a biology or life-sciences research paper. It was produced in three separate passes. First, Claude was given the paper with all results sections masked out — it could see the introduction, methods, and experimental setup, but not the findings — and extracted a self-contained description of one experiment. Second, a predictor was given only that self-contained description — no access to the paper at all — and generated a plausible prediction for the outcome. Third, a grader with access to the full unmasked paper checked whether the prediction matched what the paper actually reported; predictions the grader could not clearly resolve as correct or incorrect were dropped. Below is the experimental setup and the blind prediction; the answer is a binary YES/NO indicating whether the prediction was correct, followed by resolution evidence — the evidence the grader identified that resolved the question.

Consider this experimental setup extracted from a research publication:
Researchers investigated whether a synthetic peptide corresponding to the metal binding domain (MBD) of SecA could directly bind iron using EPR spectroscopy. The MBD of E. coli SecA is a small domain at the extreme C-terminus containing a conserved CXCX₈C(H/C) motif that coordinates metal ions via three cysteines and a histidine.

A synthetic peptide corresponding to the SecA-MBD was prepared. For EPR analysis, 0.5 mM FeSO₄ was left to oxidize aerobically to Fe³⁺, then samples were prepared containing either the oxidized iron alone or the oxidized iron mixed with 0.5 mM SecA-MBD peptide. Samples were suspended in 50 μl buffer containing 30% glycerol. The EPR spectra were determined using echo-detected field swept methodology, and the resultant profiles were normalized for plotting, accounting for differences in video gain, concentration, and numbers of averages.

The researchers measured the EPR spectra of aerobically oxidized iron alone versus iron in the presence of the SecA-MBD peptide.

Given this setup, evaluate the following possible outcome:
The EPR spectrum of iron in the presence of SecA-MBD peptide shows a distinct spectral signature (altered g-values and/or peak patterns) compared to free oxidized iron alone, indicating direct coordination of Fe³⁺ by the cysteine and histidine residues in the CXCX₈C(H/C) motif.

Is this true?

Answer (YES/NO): YES